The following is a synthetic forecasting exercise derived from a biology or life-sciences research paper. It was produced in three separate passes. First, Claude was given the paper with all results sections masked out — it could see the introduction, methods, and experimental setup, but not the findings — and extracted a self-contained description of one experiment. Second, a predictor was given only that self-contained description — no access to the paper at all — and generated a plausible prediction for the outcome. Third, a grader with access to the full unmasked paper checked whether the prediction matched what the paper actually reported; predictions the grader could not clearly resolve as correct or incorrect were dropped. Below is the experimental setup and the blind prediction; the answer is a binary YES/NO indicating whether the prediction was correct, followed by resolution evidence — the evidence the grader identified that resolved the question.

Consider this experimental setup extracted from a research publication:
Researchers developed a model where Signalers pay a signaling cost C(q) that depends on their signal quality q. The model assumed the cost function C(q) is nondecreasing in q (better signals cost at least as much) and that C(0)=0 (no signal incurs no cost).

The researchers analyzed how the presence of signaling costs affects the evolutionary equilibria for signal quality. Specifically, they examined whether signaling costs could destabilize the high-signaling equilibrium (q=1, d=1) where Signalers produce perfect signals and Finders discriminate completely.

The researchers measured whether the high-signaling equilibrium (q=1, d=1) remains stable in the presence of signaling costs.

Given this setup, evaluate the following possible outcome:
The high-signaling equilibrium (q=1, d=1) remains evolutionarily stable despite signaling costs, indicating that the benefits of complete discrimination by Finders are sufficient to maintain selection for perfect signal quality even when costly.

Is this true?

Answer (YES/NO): NO